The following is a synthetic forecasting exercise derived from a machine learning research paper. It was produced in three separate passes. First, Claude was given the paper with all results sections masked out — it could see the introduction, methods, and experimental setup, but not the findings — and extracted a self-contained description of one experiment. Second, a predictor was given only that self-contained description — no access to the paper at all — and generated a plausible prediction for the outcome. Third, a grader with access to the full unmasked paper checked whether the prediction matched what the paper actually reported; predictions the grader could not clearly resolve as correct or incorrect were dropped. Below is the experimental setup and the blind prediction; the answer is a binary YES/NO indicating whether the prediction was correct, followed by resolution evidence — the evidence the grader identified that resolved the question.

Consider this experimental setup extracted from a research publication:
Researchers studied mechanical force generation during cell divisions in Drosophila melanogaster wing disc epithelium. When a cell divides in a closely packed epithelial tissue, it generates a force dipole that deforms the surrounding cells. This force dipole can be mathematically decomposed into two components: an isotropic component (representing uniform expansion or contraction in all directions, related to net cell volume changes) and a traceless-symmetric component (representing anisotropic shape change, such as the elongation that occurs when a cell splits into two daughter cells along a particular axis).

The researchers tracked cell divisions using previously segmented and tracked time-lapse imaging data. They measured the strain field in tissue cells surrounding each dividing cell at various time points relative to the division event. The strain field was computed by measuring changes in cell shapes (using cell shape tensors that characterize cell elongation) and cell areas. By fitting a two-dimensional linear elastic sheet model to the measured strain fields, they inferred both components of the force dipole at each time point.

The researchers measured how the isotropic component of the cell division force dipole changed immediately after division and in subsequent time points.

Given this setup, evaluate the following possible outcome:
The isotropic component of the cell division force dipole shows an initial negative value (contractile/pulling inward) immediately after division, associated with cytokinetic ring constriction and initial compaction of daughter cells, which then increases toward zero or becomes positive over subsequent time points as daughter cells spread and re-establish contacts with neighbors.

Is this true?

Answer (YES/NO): NO